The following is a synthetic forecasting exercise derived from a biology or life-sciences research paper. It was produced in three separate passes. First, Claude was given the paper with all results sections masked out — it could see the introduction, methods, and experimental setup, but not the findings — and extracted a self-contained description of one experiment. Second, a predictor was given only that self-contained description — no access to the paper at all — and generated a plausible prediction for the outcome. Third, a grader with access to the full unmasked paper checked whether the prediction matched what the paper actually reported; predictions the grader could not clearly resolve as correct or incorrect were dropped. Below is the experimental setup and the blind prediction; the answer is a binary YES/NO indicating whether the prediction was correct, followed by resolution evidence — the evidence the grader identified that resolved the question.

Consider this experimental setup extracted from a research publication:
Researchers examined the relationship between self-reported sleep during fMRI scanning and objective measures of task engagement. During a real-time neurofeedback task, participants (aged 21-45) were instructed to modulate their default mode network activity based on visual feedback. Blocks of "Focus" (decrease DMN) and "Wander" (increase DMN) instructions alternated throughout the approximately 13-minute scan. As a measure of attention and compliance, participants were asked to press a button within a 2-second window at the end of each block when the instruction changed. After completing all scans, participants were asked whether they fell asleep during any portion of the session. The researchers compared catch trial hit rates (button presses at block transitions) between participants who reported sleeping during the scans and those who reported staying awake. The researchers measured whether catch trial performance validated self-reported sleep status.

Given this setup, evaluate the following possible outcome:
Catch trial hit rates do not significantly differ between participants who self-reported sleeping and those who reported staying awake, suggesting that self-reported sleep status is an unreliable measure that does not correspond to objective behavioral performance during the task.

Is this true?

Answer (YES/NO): NO